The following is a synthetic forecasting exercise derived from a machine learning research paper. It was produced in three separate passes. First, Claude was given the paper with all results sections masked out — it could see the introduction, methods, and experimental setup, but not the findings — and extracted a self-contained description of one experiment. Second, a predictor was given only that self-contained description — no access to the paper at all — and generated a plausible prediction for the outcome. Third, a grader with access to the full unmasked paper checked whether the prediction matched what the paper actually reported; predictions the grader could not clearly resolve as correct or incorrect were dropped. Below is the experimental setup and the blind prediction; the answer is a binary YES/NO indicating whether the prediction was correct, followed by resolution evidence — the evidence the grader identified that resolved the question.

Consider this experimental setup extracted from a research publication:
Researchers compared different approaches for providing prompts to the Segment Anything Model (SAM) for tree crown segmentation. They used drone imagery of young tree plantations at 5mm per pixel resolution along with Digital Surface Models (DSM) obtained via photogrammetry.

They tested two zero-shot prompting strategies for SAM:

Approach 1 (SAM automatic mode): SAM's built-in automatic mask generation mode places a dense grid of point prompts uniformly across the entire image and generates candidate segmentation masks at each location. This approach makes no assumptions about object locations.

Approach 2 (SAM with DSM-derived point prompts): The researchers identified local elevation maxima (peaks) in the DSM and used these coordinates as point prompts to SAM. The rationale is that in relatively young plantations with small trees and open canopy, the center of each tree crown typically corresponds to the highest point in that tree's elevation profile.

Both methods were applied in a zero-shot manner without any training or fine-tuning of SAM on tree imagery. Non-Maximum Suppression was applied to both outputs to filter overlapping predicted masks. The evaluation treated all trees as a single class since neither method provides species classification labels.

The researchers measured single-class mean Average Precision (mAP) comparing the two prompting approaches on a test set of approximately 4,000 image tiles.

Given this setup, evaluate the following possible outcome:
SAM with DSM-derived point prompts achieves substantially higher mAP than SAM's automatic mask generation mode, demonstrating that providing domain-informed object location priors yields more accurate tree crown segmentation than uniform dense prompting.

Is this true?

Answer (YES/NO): NO